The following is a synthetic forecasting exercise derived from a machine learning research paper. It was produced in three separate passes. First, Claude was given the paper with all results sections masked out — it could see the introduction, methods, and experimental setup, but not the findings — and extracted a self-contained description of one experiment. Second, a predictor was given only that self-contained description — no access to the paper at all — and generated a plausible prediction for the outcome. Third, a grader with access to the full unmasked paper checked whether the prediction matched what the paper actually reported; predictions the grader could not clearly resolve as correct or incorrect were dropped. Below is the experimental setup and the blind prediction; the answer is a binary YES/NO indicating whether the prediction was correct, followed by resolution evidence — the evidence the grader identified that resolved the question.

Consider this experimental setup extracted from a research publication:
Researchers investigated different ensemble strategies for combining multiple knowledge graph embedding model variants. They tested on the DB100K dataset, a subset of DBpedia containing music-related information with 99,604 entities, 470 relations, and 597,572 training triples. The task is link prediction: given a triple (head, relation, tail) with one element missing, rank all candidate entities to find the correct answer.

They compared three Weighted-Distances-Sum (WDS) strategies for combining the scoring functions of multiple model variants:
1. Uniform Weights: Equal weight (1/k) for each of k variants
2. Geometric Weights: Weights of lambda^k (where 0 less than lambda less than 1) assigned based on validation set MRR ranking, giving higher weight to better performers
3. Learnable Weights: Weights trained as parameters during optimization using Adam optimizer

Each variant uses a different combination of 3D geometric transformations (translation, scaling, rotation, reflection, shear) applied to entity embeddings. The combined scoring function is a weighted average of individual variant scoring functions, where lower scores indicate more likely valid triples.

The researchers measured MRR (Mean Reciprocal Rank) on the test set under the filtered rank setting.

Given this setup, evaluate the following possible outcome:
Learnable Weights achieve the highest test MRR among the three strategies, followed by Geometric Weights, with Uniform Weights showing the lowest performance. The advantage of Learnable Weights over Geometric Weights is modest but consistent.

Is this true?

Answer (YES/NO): NO